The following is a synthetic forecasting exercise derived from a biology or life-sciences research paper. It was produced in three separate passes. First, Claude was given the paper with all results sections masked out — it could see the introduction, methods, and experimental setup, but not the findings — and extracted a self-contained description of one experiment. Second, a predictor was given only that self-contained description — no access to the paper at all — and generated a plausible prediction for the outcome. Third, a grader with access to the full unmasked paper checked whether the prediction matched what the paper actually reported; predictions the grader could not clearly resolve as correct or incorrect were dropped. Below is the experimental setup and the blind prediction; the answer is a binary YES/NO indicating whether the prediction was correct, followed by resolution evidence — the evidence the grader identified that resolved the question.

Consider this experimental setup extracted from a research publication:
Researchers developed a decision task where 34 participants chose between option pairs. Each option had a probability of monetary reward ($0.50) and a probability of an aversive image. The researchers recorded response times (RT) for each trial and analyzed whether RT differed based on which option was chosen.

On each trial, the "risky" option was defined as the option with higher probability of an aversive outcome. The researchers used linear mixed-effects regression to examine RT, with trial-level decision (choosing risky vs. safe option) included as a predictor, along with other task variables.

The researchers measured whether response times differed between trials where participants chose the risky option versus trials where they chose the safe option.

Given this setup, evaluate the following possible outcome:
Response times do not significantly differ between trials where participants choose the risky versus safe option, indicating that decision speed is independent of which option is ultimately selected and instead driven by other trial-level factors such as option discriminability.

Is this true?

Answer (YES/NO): NO